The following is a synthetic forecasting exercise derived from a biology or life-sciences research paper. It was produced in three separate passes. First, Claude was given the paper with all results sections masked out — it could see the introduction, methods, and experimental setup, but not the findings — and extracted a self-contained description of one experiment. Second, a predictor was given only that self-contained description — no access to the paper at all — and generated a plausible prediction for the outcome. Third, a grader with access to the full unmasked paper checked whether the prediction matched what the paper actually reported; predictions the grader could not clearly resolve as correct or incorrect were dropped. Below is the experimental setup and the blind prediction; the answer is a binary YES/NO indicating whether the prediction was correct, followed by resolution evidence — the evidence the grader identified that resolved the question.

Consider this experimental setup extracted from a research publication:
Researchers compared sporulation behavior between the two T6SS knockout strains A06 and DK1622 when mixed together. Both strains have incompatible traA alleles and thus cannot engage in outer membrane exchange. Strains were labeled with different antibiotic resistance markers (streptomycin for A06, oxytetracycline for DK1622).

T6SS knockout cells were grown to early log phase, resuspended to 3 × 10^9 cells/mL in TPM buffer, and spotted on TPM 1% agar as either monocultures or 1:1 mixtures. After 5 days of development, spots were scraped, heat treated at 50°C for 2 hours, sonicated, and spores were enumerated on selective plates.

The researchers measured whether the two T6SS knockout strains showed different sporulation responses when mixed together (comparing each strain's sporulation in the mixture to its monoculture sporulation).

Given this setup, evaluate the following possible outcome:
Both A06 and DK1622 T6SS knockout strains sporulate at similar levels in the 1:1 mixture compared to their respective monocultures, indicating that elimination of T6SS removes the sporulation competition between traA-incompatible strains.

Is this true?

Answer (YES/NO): NO